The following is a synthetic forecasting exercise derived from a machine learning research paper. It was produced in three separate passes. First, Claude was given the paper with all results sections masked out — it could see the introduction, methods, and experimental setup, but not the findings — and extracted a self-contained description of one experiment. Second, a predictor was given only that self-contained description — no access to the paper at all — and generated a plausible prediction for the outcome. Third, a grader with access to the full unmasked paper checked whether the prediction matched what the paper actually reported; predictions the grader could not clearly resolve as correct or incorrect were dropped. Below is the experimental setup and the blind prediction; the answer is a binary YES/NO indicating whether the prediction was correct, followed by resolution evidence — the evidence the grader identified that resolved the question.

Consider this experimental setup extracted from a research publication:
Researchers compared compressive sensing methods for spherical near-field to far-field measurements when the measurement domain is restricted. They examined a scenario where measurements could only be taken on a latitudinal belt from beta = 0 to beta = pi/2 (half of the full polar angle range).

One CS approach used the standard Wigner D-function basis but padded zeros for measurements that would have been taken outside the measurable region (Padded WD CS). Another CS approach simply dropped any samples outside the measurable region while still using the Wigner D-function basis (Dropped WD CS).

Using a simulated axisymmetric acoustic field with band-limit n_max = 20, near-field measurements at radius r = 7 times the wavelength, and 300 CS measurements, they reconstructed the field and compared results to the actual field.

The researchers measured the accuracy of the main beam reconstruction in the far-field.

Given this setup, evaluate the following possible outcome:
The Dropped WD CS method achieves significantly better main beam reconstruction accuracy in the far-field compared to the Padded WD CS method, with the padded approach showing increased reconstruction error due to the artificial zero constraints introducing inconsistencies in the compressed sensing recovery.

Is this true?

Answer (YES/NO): YES